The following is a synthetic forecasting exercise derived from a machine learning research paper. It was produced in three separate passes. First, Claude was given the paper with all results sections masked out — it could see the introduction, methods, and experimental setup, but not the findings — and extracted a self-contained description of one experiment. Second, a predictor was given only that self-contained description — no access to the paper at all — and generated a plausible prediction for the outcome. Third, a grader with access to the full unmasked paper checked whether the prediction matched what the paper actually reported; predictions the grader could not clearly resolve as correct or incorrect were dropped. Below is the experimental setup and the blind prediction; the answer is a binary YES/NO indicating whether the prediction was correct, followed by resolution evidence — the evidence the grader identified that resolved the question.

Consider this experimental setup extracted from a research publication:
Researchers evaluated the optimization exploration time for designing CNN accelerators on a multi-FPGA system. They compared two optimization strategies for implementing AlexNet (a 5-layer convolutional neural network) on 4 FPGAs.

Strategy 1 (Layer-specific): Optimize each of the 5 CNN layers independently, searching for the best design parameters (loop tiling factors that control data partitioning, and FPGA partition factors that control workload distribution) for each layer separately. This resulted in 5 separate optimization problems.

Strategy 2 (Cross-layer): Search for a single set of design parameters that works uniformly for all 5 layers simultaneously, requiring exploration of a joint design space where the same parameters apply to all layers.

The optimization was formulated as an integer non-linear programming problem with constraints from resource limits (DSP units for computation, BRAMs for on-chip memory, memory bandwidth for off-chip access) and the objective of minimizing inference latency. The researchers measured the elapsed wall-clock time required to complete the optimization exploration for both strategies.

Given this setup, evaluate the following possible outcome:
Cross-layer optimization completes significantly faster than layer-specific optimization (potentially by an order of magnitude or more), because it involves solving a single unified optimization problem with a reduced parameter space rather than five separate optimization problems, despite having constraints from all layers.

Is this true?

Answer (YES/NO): NO